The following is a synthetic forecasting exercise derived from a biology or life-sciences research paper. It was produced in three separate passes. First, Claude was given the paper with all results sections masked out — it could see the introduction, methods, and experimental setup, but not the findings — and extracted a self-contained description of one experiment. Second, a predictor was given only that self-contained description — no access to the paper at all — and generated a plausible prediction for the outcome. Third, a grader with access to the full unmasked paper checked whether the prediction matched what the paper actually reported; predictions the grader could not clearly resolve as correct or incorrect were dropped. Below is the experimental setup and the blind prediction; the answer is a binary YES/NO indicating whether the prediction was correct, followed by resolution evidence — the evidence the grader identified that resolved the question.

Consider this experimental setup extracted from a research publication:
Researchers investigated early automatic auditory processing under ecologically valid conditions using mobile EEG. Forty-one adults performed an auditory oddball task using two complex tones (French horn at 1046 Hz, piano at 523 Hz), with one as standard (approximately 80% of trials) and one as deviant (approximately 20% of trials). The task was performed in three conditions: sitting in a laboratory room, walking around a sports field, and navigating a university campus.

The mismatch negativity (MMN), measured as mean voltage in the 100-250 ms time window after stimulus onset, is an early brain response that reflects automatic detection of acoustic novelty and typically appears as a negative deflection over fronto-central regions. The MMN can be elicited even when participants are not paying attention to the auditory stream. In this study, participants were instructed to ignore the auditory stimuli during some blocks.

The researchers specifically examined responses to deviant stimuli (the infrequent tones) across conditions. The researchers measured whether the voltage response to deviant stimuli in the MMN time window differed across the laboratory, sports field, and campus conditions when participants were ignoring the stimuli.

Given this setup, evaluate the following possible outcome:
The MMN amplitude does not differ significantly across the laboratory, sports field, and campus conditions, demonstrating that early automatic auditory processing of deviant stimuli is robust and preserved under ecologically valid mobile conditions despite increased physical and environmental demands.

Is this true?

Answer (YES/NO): YES